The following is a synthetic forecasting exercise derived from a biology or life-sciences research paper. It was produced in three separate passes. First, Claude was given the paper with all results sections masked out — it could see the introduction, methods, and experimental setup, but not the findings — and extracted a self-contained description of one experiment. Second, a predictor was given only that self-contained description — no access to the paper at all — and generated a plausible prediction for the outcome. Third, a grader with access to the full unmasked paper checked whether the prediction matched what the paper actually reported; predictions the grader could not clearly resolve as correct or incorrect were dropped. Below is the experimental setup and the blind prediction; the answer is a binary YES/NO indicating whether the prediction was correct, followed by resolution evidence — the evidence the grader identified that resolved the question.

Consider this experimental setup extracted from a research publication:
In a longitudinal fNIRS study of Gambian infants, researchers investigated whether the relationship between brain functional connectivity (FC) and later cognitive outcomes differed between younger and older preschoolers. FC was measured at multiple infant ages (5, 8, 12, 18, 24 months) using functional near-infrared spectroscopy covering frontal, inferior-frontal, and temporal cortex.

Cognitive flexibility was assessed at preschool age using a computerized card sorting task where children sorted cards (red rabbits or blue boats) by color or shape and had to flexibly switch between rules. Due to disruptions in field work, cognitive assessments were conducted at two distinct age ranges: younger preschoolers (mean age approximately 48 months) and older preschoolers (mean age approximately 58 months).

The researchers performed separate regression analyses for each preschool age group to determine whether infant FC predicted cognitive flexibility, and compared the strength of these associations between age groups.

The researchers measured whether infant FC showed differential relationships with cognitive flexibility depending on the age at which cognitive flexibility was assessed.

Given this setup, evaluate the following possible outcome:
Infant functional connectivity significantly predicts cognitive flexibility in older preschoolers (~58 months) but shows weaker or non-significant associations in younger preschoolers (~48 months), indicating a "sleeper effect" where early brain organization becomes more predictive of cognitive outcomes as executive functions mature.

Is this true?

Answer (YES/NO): NO